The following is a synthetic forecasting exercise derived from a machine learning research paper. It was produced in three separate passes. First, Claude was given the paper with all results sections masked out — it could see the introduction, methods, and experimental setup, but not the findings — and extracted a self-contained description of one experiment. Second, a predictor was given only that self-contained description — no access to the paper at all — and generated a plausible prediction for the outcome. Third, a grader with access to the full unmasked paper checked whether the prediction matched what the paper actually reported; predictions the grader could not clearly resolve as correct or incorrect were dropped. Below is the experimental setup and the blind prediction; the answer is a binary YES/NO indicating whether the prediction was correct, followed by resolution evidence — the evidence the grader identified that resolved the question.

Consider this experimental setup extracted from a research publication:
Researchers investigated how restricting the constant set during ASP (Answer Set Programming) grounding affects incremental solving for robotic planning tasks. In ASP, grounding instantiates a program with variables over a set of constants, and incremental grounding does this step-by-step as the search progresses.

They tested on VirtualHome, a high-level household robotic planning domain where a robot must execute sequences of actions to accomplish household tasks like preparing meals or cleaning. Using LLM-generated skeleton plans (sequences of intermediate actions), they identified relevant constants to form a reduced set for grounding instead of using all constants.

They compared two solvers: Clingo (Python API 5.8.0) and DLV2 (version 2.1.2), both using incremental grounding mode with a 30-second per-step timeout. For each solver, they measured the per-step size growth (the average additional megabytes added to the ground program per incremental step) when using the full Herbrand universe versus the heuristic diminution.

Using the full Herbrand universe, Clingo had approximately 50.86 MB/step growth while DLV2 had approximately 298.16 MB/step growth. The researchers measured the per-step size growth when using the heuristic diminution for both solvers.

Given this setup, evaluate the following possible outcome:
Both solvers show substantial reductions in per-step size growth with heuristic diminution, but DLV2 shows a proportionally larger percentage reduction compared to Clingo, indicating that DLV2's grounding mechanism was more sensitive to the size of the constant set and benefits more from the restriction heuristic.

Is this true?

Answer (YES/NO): YES